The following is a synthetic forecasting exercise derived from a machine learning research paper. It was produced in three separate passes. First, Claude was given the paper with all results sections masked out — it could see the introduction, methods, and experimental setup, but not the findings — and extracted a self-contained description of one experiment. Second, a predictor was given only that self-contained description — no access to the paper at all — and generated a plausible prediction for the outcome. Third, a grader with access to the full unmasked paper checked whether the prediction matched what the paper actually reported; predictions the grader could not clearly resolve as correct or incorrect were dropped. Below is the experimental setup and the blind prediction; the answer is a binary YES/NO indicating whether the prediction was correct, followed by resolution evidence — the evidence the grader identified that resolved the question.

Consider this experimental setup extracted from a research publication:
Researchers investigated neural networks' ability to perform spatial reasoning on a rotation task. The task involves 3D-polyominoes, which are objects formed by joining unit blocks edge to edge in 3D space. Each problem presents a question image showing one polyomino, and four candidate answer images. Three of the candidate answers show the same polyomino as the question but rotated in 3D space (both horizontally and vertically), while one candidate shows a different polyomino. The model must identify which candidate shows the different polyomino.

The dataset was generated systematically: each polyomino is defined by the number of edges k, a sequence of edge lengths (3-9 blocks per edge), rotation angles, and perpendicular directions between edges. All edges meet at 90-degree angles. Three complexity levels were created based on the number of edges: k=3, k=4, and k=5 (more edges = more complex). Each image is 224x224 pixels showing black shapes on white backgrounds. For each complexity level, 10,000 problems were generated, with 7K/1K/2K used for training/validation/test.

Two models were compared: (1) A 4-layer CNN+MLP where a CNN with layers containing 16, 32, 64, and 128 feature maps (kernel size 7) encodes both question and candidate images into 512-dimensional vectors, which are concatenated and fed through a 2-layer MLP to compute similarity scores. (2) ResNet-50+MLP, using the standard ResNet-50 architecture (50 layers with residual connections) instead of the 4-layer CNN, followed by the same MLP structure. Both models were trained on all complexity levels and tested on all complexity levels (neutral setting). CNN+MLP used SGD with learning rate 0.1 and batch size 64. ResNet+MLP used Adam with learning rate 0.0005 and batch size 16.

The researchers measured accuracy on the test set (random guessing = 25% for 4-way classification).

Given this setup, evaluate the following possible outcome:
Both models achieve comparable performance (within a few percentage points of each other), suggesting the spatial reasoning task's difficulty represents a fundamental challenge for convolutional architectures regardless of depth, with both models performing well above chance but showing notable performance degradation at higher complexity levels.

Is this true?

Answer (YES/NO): NO